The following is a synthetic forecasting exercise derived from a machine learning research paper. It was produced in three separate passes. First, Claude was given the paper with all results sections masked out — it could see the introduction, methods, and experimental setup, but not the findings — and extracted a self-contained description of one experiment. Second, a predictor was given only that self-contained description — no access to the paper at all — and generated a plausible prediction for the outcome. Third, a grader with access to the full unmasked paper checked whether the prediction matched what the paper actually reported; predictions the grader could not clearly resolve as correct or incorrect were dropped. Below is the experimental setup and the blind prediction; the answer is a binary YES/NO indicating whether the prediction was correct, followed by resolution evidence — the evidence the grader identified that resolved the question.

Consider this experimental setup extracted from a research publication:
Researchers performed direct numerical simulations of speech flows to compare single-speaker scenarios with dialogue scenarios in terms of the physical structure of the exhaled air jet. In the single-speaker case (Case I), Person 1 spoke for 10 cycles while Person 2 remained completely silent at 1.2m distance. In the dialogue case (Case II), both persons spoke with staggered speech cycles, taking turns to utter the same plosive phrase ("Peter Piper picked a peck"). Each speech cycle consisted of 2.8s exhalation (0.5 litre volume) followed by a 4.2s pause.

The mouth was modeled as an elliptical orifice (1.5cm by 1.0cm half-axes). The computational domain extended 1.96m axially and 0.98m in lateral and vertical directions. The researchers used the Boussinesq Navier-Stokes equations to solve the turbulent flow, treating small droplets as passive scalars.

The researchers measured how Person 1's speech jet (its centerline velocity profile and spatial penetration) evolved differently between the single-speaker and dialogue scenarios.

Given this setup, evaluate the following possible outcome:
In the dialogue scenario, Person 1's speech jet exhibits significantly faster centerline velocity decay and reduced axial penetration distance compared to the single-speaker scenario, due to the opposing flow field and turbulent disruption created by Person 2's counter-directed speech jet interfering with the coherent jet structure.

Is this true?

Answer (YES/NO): NO